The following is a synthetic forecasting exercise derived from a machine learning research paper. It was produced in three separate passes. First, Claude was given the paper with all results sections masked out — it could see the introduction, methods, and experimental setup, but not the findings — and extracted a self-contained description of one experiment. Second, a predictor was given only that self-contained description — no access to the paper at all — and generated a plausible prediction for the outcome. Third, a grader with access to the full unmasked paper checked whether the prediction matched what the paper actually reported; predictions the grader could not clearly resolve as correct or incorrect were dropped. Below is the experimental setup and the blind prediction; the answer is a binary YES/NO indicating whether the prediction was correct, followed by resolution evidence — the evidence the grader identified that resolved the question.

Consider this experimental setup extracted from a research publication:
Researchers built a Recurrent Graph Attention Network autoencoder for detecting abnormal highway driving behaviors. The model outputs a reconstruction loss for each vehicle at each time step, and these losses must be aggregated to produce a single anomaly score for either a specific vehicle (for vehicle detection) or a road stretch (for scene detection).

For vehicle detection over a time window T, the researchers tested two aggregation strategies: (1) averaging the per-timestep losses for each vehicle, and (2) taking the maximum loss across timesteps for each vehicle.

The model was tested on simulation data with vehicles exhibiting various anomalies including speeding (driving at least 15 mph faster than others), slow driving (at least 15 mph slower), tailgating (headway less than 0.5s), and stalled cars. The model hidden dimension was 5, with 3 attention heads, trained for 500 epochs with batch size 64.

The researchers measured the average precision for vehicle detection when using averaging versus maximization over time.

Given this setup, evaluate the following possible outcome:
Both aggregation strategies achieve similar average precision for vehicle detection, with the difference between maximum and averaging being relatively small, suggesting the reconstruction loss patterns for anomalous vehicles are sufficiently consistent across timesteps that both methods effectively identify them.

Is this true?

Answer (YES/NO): NO